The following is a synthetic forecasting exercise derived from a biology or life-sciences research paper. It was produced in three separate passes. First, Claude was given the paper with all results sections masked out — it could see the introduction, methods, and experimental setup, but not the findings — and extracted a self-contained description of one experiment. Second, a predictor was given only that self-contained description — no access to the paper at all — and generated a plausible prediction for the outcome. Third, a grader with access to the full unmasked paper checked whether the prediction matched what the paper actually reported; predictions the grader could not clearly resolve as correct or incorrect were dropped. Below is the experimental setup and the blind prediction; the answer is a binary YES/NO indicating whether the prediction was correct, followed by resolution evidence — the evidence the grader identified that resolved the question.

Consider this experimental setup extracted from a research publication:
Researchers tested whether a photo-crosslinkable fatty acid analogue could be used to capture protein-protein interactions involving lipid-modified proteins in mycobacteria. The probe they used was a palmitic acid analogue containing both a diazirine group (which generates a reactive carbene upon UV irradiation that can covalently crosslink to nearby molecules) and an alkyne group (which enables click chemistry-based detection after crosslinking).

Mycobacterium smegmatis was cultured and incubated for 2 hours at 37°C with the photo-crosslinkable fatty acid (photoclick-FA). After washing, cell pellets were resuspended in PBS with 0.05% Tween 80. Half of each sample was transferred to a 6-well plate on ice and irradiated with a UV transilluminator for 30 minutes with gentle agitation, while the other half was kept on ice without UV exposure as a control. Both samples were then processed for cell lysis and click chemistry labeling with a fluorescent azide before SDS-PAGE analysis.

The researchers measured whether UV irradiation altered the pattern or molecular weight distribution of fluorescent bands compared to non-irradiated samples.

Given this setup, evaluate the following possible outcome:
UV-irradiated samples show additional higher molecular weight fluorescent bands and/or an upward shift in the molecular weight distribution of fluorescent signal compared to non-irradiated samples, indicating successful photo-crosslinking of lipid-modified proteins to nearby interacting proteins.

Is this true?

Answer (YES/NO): YES